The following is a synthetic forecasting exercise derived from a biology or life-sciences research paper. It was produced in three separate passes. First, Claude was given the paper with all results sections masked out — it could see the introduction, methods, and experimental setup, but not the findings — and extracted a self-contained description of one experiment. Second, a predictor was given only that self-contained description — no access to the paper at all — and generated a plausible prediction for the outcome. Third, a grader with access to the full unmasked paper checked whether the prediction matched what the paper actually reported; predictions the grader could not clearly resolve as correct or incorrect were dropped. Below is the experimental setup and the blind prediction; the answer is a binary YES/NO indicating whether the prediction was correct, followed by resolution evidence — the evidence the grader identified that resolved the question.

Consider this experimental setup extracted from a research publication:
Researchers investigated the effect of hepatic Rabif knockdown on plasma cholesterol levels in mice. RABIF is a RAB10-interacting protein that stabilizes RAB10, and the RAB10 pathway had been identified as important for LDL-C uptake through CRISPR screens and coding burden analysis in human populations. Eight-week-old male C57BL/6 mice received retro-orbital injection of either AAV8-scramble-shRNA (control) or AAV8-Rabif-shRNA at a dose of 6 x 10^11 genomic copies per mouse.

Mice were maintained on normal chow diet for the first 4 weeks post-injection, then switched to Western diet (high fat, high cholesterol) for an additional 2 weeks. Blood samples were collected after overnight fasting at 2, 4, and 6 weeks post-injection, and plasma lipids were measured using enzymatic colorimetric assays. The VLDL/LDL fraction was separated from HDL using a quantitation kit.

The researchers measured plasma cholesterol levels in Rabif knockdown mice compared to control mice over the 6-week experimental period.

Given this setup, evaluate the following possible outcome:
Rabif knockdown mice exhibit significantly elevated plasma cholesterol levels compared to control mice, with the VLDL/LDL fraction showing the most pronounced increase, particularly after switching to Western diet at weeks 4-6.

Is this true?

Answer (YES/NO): NO